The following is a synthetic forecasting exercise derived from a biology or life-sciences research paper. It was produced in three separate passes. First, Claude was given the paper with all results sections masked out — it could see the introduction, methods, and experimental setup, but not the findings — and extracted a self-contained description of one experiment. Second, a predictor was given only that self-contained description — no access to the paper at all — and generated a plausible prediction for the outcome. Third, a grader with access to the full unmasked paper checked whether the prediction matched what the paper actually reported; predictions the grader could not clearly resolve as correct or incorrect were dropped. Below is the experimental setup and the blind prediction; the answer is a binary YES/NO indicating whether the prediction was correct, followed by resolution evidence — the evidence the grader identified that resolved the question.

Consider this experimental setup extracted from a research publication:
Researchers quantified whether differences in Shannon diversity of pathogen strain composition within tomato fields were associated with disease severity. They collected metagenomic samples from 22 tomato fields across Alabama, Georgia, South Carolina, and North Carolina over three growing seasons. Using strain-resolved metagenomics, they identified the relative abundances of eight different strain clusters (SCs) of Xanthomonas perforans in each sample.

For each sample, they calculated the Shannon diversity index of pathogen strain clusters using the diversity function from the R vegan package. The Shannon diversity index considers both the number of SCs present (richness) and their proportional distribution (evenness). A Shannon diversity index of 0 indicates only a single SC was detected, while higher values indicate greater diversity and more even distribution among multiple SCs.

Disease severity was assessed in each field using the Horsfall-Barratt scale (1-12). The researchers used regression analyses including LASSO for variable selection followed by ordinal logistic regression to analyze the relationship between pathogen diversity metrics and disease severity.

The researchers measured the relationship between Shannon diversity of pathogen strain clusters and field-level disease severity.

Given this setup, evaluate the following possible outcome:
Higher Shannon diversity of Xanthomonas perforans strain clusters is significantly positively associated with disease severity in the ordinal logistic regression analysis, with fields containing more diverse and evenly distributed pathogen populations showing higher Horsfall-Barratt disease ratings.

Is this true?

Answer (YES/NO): YES